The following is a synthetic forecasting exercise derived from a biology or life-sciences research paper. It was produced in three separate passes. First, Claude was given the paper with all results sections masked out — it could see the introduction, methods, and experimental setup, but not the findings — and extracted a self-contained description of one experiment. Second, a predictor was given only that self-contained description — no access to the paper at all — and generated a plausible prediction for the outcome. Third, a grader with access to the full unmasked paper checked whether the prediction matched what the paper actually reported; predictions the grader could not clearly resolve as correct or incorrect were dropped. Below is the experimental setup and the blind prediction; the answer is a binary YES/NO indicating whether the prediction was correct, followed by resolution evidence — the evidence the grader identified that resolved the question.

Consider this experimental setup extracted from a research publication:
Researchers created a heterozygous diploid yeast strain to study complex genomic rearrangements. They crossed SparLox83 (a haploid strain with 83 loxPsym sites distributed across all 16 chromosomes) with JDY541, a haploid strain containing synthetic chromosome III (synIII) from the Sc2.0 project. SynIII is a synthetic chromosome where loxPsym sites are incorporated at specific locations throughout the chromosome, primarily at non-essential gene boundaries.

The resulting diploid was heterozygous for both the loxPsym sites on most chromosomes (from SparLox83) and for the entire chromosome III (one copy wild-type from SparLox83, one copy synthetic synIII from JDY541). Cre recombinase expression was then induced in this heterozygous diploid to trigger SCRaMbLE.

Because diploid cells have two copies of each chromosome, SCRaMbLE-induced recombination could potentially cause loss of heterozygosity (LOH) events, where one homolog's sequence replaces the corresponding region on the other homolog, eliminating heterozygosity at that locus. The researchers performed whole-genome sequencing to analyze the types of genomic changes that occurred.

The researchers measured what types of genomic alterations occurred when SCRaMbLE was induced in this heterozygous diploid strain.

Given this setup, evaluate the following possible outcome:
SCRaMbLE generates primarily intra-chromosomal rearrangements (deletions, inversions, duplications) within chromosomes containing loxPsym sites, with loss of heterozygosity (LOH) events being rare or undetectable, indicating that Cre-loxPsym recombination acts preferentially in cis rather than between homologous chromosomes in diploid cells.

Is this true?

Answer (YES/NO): NO